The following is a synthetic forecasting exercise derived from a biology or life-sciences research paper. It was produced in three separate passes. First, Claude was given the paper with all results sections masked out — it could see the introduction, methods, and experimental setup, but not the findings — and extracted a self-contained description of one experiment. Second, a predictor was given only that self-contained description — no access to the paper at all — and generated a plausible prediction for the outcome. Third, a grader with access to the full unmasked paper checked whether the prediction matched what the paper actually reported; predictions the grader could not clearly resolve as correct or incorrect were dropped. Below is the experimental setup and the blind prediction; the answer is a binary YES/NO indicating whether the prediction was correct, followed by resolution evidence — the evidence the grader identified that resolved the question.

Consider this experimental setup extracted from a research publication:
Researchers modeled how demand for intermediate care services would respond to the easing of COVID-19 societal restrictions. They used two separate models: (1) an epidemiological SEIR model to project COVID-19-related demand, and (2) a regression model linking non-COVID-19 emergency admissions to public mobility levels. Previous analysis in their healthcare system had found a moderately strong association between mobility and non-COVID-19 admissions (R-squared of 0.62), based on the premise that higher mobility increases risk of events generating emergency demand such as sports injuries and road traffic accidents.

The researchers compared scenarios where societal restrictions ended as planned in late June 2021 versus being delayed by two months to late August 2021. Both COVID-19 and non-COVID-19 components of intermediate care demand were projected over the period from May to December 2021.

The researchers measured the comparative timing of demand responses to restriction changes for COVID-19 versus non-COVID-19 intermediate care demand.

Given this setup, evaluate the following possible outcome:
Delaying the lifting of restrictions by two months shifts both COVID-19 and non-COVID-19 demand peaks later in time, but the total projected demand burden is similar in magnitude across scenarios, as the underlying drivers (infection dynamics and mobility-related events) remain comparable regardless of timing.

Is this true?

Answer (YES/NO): NO